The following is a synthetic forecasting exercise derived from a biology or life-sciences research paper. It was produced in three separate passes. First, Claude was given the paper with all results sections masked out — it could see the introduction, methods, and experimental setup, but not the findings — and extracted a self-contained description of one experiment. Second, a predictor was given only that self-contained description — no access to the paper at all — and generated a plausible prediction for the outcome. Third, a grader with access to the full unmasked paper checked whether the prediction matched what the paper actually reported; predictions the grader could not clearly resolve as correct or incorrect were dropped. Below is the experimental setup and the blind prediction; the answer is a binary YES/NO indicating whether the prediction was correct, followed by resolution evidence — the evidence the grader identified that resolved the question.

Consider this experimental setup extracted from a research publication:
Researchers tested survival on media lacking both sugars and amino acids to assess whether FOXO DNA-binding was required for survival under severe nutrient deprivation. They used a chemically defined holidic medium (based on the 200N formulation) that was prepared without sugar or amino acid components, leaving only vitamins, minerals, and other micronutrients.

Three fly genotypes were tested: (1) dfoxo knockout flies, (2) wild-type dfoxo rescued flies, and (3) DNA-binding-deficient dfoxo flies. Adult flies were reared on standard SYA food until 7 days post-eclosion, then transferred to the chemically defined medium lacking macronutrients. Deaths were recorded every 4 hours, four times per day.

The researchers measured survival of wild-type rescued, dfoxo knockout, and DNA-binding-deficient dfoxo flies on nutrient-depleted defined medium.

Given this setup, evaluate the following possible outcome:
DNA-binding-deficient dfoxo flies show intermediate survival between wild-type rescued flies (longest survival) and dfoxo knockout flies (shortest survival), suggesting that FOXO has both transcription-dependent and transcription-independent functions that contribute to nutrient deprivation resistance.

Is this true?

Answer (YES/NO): NO